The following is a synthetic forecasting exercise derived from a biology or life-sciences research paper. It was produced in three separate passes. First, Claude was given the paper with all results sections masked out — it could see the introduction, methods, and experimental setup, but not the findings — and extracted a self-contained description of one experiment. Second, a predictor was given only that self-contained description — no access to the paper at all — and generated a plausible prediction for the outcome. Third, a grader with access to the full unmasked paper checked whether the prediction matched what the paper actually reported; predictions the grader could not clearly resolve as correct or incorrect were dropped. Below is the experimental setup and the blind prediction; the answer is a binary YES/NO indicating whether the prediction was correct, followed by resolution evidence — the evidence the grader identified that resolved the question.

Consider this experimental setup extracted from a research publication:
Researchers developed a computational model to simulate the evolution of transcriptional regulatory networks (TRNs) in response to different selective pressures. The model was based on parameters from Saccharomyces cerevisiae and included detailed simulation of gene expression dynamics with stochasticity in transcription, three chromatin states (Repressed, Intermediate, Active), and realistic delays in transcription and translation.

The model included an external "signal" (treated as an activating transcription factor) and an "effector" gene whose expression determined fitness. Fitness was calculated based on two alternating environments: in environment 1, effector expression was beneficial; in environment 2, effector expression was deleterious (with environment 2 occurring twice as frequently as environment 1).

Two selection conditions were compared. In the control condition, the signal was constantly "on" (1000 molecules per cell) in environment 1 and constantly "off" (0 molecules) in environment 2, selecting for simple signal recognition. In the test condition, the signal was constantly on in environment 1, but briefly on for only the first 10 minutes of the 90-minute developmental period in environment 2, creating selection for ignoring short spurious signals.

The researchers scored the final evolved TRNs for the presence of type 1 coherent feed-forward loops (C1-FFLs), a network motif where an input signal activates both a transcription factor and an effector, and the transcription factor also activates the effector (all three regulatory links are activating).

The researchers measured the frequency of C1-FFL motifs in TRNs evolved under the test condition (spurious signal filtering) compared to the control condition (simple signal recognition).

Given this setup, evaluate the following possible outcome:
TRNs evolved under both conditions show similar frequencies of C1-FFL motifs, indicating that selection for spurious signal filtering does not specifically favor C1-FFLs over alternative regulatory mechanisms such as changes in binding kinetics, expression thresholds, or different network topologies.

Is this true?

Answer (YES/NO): NO